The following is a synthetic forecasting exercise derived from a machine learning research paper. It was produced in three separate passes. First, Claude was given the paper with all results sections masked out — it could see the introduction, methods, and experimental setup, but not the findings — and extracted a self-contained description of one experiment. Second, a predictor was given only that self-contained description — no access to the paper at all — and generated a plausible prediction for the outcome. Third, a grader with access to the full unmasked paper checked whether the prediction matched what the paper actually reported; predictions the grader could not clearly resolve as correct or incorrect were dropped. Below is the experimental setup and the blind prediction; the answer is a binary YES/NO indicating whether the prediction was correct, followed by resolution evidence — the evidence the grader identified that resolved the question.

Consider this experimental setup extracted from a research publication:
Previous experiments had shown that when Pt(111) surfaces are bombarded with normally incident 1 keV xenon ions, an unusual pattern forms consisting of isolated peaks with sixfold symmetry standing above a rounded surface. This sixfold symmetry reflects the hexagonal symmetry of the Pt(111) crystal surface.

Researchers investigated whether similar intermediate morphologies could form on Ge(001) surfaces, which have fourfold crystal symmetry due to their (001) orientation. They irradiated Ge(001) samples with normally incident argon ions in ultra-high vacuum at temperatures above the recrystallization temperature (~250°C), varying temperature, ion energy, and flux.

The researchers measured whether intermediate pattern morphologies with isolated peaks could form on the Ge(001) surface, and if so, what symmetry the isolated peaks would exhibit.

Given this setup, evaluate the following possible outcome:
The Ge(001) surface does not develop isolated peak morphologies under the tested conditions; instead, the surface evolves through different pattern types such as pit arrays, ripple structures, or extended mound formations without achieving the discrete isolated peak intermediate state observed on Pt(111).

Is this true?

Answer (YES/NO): NO